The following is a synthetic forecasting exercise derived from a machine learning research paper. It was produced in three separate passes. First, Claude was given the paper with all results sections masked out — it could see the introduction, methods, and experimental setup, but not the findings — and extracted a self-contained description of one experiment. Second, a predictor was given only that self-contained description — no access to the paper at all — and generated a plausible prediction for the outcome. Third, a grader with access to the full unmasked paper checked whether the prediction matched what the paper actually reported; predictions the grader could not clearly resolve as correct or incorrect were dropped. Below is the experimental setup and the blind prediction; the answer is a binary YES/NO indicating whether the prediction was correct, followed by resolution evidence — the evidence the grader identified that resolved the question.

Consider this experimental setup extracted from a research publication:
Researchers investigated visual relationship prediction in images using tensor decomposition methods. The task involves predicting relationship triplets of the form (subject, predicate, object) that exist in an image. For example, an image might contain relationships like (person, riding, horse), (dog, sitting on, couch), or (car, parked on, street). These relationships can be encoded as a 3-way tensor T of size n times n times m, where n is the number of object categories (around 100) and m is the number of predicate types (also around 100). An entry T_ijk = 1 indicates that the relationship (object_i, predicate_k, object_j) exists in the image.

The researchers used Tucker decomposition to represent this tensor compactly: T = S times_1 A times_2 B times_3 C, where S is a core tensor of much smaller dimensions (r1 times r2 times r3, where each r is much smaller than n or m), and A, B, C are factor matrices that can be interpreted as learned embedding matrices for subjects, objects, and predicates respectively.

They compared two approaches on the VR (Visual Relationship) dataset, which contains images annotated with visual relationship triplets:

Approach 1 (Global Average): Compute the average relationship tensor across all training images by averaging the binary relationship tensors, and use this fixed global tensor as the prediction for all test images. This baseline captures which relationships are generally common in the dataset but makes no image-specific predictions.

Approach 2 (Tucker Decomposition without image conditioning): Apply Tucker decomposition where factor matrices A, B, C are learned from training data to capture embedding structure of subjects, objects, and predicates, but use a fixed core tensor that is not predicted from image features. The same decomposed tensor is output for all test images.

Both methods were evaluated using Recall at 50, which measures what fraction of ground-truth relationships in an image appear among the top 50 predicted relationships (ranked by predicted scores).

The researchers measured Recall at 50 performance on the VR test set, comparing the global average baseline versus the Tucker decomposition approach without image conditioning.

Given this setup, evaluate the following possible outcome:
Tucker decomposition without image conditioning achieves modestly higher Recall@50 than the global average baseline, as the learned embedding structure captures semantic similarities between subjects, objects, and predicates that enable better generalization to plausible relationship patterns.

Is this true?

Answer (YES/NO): NO